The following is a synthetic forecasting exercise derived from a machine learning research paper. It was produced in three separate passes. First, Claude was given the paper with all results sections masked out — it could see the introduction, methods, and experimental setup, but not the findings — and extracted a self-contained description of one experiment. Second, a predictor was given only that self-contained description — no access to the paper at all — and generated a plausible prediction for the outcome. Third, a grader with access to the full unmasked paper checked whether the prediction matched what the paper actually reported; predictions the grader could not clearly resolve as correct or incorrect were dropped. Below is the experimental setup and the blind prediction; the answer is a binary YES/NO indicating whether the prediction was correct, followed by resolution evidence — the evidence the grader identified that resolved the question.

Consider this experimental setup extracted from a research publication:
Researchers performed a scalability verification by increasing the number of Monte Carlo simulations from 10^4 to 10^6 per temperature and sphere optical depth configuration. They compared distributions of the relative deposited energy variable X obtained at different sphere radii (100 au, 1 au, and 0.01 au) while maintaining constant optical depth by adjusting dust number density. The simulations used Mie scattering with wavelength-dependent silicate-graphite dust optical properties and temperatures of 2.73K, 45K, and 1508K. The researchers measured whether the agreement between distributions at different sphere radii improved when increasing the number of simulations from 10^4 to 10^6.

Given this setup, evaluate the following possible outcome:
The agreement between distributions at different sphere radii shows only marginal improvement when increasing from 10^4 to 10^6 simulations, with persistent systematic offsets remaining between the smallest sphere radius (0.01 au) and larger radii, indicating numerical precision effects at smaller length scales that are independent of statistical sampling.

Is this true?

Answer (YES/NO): NO